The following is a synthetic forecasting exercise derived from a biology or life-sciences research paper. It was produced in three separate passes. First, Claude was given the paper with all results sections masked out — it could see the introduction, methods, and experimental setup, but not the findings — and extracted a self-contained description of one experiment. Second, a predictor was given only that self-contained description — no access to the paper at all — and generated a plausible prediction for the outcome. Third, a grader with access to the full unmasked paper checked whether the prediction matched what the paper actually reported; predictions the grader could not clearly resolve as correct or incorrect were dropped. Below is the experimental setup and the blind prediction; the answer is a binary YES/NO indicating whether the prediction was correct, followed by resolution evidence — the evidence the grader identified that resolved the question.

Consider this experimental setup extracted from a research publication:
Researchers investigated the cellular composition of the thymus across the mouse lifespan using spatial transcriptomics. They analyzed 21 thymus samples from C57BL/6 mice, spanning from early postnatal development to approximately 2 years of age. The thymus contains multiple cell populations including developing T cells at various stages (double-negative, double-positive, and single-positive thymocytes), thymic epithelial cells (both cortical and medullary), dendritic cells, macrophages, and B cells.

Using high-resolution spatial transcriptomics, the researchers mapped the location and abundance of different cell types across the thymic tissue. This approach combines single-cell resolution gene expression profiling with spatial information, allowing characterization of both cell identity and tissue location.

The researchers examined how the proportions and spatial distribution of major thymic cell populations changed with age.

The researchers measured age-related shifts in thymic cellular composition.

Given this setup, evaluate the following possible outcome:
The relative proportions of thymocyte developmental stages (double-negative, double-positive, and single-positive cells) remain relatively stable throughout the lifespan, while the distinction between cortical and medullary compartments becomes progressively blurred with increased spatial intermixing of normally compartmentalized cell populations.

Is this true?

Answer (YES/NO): NO